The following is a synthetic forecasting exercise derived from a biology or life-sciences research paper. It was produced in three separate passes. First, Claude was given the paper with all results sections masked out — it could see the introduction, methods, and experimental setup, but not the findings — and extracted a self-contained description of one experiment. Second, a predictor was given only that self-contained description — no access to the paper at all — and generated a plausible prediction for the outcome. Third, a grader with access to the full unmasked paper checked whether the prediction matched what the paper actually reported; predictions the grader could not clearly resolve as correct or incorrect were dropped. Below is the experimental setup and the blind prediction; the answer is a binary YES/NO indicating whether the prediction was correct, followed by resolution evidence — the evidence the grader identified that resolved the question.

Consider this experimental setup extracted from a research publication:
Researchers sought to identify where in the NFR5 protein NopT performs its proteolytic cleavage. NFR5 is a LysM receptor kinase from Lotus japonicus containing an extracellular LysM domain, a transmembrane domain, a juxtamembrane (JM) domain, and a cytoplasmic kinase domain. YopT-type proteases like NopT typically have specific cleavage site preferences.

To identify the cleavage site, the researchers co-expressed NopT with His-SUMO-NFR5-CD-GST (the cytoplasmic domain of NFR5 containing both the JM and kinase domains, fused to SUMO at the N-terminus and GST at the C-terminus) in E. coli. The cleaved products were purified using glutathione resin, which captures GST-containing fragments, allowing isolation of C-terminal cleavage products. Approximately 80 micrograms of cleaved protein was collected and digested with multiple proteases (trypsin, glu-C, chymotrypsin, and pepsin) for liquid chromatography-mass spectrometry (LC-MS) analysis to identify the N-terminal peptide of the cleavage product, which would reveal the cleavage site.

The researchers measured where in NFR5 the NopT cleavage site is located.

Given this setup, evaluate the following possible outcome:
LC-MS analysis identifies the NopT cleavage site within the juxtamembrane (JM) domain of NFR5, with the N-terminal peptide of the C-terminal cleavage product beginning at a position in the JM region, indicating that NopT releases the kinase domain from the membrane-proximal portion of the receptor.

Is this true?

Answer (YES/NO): YES